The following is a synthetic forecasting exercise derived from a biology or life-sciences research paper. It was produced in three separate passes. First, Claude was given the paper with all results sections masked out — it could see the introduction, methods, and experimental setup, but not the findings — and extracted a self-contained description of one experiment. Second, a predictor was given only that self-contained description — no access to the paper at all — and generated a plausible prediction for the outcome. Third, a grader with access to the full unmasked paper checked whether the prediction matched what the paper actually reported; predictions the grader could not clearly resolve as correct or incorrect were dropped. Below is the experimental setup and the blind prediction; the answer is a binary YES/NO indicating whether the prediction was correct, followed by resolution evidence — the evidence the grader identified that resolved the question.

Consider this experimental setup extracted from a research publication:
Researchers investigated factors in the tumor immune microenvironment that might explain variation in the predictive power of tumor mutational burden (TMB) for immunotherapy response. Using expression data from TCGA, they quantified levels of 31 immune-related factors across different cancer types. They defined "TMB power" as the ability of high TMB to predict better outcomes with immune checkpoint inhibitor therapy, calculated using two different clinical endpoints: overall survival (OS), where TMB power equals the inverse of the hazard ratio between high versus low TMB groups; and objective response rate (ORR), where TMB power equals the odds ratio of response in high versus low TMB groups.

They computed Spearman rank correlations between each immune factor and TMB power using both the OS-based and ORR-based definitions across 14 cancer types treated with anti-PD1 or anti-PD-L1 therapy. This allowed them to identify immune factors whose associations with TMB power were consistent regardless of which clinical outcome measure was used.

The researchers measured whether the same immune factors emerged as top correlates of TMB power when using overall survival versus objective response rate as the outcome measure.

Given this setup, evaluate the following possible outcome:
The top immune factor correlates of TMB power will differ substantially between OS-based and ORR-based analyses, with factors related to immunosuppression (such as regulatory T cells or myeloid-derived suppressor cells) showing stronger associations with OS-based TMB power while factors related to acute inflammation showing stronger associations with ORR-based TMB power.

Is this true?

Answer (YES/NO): NO